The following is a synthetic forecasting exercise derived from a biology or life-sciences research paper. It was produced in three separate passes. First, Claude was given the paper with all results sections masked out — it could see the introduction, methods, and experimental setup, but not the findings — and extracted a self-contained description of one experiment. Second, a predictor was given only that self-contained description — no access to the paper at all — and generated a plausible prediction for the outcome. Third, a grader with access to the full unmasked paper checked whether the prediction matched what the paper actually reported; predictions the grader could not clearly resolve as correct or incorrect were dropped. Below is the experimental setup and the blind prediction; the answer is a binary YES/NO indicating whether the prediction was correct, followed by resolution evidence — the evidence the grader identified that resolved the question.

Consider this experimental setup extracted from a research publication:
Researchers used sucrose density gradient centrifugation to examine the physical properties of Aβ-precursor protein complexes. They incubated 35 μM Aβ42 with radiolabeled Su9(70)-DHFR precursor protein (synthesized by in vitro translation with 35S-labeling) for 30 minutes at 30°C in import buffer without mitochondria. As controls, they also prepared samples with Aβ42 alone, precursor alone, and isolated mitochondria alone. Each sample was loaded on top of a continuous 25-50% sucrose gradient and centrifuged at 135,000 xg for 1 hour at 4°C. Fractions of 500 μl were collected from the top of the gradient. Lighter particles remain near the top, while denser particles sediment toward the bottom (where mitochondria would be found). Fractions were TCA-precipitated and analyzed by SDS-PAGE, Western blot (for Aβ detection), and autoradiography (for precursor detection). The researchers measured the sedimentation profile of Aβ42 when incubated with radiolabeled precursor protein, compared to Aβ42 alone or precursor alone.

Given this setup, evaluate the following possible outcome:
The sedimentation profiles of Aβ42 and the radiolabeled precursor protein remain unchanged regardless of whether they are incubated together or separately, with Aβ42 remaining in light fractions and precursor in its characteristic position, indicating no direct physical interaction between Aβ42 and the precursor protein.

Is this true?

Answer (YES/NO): NO